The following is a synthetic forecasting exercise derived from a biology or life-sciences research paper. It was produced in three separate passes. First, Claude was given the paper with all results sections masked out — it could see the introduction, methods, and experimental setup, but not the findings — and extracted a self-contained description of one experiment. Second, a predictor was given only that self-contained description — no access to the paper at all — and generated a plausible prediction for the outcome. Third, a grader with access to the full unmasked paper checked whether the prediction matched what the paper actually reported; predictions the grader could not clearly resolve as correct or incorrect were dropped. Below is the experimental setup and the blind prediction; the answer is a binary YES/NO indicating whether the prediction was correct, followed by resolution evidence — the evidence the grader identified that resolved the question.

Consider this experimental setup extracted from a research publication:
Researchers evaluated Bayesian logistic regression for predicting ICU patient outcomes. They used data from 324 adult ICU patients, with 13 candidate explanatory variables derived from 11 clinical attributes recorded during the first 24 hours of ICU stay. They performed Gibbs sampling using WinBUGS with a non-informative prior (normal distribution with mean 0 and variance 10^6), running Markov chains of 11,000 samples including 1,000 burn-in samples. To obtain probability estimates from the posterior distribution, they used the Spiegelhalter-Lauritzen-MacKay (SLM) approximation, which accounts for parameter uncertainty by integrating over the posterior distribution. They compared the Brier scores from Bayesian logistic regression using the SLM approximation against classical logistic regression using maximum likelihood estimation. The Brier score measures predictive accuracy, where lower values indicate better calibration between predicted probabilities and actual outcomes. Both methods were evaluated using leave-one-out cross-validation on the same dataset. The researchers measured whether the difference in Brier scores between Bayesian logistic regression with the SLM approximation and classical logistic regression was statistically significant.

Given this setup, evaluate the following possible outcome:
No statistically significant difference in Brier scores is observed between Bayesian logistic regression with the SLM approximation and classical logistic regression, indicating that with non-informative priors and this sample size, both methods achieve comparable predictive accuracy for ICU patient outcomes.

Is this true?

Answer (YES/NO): YES